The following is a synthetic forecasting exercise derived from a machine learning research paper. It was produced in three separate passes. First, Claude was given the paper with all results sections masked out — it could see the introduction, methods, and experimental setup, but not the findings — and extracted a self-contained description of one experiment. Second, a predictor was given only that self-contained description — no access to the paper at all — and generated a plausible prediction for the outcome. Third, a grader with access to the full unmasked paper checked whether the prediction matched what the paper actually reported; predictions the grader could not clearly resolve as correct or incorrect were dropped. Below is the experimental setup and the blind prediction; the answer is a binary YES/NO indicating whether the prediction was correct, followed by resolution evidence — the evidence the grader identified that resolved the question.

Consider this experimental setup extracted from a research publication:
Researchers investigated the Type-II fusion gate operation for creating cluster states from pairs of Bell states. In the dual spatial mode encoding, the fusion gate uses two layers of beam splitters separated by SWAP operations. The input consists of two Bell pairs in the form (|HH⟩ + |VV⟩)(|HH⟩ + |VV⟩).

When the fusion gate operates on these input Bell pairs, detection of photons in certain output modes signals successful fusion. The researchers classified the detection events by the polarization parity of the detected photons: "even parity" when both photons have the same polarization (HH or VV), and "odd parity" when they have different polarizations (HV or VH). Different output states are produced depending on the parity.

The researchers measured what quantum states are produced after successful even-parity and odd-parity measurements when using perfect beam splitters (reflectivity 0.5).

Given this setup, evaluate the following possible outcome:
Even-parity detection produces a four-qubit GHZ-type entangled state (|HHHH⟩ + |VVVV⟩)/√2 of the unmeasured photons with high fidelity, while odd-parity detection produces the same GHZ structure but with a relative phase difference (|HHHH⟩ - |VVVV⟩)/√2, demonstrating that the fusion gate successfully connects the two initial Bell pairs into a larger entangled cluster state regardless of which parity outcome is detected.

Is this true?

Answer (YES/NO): NO